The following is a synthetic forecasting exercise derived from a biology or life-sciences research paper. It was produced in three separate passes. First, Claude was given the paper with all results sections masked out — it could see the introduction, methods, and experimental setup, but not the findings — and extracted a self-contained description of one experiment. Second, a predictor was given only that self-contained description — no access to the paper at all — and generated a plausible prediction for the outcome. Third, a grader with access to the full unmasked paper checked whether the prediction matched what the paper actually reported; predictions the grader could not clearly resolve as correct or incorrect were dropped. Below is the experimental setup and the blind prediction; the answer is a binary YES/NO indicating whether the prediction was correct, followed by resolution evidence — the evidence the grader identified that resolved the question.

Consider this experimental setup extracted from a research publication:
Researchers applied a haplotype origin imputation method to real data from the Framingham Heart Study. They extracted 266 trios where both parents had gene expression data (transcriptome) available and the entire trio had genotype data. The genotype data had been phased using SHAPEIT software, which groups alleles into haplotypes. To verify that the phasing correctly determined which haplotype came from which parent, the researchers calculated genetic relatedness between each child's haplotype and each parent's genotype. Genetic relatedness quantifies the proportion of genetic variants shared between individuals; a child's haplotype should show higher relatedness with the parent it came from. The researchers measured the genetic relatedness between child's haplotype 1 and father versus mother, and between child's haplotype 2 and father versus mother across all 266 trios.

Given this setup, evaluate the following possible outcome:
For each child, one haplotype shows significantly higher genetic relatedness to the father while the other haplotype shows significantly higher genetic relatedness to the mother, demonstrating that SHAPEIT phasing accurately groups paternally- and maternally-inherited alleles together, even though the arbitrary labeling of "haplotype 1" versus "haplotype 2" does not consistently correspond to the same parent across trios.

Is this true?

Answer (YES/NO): NO